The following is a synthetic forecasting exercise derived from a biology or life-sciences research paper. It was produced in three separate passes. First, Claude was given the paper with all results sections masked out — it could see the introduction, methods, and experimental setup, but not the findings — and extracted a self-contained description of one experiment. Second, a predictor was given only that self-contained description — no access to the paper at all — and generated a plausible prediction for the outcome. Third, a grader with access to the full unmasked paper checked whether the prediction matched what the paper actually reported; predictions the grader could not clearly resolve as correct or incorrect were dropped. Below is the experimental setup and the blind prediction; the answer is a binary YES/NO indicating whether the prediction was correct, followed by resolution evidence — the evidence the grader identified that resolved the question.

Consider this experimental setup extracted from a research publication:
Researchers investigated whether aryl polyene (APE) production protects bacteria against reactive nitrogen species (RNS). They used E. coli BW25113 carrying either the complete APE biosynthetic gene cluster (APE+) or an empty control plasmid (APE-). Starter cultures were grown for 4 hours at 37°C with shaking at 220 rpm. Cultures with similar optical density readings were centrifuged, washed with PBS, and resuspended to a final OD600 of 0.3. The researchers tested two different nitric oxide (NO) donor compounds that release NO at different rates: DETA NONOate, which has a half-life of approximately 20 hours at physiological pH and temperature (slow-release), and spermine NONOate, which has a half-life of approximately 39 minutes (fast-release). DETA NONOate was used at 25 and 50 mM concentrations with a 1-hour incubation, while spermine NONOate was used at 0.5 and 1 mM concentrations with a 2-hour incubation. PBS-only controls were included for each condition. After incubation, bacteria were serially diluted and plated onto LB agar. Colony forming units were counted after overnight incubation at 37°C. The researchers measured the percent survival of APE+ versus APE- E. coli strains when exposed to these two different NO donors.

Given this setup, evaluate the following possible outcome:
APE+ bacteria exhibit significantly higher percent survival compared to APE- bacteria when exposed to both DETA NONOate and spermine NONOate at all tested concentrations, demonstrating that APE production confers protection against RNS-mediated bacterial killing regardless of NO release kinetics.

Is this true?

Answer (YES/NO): NO